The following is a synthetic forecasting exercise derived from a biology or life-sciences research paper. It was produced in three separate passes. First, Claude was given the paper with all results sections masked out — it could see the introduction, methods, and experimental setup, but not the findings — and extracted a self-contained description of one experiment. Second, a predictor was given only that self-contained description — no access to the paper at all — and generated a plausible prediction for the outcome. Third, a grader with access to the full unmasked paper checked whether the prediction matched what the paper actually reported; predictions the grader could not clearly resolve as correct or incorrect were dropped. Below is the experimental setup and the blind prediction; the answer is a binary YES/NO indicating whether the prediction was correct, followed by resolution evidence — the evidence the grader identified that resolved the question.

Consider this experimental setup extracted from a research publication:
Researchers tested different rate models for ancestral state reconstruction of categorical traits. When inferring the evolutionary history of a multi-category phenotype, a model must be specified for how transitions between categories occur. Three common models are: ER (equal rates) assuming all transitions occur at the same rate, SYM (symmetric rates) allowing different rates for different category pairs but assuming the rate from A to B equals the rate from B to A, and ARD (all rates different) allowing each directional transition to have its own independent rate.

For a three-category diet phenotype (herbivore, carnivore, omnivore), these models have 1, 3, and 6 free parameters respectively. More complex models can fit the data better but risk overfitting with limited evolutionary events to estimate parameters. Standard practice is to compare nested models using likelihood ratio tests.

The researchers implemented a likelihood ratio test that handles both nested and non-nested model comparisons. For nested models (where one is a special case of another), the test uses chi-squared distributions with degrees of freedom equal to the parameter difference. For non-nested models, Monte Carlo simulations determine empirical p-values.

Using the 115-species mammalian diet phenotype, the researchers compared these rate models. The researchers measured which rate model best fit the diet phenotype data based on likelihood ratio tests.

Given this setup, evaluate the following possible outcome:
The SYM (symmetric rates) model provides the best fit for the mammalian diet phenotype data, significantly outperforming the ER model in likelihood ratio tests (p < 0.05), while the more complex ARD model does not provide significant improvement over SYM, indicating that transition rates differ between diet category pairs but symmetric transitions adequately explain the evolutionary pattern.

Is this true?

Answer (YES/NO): NO